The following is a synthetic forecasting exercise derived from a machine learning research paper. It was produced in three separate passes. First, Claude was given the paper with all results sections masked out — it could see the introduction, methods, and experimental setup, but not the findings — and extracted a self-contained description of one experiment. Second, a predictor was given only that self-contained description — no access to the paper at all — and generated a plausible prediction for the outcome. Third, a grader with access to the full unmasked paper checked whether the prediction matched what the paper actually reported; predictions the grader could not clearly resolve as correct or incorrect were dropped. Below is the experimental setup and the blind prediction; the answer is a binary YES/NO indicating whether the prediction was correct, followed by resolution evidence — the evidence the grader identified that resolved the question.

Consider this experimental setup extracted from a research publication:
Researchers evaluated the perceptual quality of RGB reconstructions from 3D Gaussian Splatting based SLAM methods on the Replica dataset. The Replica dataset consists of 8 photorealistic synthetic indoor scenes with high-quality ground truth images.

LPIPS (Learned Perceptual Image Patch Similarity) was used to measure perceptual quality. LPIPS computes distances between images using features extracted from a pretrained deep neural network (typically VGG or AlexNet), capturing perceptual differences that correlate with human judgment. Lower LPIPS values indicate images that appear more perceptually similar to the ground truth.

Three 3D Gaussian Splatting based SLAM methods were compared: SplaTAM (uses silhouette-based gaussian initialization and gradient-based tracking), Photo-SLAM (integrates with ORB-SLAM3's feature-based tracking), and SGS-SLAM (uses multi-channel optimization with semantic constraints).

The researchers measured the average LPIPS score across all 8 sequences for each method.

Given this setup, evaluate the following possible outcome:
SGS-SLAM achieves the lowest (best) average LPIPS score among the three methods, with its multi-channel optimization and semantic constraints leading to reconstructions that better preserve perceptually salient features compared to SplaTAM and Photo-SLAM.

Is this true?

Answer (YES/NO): NO